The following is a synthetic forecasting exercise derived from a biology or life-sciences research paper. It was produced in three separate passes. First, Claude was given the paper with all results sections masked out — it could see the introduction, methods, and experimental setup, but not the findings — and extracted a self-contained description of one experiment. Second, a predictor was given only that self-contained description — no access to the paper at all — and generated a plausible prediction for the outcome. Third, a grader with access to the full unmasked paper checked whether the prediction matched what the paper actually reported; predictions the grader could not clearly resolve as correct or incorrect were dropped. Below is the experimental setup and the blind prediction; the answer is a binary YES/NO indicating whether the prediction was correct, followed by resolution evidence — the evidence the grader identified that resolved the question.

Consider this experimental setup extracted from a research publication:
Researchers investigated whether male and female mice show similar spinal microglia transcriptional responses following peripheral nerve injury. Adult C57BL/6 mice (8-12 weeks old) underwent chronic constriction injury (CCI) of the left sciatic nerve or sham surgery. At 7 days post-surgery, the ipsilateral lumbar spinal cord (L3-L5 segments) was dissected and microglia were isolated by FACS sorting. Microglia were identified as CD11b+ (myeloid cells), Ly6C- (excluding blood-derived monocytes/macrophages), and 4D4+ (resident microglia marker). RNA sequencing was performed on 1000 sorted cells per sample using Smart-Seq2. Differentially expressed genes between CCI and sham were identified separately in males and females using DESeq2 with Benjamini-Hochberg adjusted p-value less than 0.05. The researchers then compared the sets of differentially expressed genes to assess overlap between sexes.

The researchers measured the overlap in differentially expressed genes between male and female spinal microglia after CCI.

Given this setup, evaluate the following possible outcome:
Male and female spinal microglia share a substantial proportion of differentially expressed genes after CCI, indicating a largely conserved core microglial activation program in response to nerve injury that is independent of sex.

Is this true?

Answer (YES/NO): NO